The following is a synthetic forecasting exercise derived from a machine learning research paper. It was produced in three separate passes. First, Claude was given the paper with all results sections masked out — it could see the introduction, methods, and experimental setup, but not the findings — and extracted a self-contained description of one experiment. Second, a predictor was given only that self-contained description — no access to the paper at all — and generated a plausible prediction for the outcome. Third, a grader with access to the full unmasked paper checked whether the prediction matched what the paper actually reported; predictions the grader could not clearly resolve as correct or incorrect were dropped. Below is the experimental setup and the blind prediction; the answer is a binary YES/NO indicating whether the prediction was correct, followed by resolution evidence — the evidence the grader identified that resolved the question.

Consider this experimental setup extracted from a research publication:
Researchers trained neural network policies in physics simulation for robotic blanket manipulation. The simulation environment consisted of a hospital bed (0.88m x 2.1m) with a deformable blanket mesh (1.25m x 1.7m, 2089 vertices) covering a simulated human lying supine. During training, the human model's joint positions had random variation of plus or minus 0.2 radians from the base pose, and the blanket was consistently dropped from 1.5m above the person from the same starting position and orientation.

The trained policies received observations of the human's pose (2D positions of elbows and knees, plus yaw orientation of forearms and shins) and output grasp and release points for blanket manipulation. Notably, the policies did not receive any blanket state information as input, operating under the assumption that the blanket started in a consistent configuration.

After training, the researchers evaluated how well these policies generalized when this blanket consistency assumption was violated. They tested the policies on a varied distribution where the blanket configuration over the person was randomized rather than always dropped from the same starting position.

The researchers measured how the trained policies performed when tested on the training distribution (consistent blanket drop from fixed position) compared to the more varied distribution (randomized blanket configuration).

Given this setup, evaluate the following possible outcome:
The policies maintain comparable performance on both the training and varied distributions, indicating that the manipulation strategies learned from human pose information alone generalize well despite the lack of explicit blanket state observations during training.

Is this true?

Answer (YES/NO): NO